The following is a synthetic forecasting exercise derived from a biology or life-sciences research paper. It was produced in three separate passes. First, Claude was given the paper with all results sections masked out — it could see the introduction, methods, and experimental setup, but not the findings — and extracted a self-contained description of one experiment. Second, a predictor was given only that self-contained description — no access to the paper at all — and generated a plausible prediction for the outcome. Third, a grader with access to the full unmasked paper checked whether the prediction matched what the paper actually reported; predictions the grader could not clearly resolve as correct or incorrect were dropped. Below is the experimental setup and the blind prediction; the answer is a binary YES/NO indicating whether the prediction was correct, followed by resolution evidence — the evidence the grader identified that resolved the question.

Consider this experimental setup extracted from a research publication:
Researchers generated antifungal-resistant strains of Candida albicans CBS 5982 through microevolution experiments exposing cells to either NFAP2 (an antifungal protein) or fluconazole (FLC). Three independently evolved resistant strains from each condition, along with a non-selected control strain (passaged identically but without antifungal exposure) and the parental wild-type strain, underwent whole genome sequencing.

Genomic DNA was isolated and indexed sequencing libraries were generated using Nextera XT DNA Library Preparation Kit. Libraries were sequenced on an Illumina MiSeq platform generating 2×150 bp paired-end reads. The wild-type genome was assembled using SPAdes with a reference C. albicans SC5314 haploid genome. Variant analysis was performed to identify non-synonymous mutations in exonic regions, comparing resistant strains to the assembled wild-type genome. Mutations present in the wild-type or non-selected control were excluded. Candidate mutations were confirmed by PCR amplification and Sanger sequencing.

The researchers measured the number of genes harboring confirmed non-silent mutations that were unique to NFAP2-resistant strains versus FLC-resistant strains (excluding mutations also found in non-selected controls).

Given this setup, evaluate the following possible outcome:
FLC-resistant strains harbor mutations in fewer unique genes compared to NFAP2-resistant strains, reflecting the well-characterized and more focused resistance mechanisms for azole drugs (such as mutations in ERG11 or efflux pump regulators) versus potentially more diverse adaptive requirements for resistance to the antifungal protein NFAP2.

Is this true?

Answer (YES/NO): NO